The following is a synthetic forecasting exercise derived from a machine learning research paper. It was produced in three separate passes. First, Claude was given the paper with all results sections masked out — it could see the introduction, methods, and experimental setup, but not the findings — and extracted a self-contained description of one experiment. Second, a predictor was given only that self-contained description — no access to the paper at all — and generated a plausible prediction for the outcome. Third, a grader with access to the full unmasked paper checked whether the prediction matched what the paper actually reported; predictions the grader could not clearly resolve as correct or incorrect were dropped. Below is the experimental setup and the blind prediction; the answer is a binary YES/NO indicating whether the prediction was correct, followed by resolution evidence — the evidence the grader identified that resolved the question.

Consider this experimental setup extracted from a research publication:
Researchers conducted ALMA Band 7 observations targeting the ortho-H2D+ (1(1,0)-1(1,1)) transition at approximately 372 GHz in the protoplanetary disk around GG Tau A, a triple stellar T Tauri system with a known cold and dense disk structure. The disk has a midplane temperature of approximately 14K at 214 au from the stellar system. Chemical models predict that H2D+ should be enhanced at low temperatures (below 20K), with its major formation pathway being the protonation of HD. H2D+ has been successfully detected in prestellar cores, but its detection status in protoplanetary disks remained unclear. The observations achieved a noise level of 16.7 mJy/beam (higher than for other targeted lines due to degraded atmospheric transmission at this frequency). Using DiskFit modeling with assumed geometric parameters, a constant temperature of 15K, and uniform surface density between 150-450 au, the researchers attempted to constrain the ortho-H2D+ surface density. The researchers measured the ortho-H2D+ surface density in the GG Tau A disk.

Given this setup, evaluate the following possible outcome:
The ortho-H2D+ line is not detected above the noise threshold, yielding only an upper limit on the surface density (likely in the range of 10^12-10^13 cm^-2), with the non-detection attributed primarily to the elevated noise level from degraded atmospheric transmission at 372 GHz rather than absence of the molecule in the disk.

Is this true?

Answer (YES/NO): NO